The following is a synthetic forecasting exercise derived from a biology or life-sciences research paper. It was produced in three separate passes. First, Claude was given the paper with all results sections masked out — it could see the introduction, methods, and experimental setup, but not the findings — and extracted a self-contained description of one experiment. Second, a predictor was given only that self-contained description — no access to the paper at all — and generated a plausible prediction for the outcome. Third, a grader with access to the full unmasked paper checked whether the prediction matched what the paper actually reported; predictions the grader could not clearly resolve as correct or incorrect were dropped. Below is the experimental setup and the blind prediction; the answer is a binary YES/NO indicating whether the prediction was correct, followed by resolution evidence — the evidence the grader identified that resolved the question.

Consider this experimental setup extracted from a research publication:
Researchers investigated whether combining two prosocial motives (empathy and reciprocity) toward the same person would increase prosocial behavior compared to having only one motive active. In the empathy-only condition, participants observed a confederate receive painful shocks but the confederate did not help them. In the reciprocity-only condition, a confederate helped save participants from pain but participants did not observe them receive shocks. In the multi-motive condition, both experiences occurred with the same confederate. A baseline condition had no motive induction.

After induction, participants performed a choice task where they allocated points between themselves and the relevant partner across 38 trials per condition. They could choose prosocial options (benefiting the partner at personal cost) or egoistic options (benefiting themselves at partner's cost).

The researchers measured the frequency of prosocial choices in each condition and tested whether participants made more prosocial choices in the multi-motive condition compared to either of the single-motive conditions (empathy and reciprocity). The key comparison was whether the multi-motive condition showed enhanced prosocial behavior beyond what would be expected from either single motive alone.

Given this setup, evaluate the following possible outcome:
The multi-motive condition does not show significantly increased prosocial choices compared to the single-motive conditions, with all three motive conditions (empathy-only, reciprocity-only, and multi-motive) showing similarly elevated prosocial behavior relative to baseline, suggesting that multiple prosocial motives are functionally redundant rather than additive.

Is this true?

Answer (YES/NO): NO